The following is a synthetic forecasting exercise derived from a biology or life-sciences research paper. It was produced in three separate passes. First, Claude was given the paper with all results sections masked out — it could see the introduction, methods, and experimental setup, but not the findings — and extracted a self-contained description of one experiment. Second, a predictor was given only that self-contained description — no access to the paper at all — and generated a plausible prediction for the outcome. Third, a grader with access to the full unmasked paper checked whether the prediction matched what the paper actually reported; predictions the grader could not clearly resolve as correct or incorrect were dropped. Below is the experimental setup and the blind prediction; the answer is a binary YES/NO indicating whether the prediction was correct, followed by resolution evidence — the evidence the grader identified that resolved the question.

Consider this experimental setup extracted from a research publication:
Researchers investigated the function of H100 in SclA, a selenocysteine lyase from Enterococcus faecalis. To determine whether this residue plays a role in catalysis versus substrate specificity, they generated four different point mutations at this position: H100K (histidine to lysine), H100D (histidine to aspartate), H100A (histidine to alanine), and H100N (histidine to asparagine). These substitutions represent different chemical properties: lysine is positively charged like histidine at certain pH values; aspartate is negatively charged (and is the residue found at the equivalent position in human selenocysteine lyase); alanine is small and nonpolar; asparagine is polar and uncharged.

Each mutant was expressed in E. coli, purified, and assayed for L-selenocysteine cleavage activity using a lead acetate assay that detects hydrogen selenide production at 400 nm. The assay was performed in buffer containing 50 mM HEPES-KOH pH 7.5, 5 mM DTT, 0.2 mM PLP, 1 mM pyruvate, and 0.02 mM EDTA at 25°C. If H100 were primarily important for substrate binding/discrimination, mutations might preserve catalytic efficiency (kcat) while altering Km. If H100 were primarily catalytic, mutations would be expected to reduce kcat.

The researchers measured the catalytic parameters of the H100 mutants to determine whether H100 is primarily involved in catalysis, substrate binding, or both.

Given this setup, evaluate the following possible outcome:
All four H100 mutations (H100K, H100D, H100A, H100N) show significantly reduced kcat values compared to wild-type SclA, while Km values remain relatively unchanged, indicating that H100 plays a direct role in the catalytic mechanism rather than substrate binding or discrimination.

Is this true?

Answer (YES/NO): NO